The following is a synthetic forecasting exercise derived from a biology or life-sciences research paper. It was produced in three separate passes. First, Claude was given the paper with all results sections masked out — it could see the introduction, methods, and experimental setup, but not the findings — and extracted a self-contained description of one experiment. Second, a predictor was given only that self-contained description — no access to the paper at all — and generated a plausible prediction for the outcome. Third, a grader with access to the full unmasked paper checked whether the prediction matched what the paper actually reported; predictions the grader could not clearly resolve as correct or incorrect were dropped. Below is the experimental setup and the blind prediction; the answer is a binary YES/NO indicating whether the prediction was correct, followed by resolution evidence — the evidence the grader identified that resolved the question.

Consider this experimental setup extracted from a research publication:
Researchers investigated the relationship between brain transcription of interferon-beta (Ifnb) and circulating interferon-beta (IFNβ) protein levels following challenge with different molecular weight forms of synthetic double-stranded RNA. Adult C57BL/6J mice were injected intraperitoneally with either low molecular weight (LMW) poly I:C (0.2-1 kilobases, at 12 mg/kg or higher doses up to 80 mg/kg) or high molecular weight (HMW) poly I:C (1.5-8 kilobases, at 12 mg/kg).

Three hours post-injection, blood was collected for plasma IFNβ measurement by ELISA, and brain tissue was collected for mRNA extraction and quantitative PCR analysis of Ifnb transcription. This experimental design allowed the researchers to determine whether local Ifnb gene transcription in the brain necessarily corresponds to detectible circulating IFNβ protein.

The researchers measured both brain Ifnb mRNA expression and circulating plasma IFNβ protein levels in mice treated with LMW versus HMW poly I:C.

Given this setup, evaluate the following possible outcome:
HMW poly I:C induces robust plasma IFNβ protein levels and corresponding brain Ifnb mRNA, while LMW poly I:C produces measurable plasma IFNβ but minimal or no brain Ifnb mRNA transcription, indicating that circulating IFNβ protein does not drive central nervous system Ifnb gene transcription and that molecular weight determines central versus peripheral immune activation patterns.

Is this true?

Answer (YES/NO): NO